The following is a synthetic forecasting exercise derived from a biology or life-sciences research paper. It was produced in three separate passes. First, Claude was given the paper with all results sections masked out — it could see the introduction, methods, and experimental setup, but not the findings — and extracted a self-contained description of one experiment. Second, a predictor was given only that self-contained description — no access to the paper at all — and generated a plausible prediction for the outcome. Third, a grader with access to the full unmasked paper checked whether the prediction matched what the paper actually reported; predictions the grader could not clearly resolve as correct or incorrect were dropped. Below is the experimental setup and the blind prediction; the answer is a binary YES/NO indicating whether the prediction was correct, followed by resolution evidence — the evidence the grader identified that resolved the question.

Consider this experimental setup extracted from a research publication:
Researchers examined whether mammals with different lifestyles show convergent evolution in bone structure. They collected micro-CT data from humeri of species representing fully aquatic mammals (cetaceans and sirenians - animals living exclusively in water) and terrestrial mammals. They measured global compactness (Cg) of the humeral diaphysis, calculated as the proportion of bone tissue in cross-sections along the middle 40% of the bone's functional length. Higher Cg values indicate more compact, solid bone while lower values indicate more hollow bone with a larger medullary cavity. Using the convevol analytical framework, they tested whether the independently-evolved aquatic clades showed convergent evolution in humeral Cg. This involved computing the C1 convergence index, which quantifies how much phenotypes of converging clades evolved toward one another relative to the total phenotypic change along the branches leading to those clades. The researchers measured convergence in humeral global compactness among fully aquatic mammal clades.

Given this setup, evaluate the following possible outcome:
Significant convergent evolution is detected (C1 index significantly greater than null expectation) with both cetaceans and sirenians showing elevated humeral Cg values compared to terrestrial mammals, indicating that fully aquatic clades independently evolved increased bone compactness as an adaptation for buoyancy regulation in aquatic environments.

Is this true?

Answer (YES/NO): NO